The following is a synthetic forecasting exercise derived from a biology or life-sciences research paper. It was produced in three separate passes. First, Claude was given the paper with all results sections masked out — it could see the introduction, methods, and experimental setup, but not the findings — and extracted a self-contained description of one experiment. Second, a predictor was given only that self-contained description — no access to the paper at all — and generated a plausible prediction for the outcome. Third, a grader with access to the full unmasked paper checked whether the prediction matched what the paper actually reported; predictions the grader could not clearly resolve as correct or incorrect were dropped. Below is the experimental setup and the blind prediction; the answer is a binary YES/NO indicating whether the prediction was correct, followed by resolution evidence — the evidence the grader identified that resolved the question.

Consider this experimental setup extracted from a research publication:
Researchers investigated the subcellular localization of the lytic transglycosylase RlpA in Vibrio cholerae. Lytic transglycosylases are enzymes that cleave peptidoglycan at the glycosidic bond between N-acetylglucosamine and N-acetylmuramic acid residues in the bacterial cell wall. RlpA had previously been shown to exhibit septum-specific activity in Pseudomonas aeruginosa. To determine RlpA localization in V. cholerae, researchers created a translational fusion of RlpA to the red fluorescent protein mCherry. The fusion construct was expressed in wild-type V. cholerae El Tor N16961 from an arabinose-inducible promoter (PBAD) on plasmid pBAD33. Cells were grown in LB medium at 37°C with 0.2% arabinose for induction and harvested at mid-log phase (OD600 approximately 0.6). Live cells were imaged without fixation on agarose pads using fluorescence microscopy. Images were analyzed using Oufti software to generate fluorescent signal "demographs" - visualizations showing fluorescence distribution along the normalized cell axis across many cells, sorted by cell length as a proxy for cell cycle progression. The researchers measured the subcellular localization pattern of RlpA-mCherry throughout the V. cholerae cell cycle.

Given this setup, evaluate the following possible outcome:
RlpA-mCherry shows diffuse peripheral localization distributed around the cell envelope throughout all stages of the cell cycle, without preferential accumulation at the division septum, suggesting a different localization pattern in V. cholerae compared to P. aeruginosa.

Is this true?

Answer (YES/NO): NO